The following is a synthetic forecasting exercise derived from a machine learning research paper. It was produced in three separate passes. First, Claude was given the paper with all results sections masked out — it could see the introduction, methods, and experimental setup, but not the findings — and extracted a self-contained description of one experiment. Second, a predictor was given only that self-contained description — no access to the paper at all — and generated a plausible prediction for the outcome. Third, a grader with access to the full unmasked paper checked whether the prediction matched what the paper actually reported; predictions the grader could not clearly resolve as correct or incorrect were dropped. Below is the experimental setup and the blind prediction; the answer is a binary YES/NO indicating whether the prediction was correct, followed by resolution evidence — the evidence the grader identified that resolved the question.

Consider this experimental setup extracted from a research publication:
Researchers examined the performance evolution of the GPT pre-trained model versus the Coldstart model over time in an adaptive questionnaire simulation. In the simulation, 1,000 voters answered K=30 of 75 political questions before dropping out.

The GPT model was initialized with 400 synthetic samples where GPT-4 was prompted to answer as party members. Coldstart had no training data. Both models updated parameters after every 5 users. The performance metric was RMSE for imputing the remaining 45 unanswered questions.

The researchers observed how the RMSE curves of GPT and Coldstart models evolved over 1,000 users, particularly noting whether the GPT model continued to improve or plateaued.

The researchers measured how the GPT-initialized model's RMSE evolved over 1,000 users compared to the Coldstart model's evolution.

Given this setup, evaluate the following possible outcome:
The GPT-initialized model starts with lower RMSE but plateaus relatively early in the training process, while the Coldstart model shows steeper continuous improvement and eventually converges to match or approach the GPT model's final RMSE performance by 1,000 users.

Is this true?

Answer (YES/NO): NO